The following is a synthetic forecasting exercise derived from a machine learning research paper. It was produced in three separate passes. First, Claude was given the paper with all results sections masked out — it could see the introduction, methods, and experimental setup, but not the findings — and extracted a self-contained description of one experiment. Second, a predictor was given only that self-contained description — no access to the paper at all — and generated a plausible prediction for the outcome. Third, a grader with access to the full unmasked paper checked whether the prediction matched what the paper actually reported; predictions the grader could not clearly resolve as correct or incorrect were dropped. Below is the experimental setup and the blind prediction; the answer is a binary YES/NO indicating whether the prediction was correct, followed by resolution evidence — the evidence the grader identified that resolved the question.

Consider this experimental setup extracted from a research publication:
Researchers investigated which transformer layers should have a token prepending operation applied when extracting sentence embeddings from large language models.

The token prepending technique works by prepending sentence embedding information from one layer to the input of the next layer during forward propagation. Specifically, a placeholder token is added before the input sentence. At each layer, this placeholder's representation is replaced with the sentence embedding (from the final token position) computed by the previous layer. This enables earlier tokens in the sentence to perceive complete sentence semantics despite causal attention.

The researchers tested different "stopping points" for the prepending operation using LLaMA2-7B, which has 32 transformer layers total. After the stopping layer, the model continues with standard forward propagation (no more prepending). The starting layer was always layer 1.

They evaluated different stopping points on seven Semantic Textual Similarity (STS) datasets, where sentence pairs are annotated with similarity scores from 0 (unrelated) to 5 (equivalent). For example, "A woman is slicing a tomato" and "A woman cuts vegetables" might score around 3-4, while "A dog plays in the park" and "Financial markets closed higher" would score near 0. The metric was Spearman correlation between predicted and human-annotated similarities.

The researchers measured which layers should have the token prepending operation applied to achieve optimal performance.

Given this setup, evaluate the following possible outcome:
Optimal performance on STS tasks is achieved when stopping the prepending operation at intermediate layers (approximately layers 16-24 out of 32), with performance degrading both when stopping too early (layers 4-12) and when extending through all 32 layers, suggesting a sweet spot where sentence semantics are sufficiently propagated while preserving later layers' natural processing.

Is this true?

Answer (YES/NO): NO